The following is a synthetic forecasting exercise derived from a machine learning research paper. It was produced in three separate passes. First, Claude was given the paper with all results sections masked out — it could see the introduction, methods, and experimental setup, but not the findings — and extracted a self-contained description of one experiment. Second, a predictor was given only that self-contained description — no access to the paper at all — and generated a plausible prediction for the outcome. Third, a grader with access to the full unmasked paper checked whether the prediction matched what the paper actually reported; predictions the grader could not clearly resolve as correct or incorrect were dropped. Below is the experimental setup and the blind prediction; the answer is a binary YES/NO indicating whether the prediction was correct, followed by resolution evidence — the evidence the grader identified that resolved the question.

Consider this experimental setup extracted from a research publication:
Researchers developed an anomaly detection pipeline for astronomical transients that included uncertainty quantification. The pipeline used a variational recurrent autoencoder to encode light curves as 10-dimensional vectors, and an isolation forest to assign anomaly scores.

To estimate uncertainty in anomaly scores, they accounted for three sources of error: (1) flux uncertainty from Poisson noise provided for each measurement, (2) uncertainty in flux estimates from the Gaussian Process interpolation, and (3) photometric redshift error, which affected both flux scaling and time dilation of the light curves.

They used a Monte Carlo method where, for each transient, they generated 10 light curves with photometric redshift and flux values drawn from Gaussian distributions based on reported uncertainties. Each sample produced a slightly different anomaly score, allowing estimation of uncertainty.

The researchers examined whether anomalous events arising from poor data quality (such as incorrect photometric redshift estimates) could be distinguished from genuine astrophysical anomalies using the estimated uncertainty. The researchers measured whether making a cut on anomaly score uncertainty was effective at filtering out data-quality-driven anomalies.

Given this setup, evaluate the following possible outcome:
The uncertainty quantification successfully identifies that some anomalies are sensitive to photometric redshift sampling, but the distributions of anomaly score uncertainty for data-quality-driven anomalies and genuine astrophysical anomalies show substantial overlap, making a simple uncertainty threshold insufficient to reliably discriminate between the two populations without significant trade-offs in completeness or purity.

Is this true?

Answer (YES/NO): NO